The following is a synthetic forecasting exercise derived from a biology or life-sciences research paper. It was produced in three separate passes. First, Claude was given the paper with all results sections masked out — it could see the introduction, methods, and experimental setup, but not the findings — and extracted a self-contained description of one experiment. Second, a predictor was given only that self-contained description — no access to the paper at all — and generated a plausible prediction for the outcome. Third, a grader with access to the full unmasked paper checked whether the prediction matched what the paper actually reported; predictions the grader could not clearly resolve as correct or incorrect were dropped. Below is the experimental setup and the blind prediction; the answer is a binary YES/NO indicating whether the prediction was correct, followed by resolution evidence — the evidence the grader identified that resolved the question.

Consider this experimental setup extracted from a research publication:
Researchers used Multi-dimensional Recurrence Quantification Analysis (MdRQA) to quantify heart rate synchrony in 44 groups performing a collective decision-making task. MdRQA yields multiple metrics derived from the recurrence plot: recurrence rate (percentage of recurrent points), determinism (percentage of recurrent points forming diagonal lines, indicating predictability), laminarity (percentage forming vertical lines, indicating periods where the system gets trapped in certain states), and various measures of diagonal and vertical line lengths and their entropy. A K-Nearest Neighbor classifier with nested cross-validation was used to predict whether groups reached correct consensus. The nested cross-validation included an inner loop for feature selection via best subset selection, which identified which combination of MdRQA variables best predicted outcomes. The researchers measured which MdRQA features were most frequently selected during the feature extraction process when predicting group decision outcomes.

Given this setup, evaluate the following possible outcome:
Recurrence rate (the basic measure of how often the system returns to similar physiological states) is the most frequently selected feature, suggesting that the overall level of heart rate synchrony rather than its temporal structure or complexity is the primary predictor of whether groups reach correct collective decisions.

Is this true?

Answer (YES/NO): NO